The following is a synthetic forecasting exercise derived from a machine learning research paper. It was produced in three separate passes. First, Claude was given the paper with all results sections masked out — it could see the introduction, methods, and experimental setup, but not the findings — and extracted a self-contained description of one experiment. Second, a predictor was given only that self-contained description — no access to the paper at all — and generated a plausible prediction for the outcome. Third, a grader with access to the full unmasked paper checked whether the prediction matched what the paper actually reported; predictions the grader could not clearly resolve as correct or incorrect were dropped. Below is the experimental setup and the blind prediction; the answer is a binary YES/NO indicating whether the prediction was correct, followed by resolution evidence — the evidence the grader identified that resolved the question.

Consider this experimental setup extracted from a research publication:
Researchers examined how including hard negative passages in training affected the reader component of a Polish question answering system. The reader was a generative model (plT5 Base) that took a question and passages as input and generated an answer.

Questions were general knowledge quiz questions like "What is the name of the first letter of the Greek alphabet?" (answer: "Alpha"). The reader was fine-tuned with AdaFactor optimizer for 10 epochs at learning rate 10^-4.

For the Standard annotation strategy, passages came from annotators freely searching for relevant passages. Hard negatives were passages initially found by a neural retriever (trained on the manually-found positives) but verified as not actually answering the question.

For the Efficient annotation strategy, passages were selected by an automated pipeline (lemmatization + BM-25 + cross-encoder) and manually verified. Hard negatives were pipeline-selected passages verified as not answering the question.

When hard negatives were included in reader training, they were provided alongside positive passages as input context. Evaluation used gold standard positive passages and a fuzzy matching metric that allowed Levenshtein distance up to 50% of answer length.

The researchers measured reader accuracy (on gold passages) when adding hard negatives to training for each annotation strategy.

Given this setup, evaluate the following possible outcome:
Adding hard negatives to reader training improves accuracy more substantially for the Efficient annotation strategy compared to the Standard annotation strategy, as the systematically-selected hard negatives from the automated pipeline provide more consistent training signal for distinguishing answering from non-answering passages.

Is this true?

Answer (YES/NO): NO